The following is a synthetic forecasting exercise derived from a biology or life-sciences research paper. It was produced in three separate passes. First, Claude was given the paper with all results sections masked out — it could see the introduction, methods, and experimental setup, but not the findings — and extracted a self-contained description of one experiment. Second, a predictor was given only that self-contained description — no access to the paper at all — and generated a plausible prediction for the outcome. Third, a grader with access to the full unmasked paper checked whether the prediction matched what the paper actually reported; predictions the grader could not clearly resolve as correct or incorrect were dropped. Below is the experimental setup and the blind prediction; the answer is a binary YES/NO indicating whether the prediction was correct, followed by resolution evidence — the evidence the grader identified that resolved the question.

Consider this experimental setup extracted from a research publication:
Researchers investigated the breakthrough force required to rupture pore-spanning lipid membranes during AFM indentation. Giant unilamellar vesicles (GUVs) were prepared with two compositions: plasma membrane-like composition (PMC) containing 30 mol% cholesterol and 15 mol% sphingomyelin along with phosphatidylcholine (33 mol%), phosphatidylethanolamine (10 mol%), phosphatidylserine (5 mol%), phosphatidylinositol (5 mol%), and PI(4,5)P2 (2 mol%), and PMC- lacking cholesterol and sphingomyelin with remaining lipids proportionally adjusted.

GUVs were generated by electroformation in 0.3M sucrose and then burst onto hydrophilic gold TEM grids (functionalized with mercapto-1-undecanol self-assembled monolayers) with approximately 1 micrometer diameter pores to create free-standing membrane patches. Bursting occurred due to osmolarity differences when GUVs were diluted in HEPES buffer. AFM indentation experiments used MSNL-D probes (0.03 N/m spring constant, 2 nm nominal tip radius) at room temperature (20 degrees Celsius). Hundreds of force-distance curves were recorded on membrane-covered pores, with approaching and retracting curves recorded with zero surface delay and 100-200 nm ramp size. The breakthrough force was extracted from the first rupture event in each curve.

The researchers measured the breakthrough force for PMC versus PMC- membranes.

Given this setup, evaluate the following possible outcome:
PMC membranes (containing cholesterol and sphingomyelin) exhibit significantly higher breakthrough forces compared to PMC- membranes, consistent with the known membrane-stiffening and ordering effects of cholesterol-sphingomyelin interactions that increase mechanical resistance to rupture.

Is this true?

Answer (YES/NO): YES